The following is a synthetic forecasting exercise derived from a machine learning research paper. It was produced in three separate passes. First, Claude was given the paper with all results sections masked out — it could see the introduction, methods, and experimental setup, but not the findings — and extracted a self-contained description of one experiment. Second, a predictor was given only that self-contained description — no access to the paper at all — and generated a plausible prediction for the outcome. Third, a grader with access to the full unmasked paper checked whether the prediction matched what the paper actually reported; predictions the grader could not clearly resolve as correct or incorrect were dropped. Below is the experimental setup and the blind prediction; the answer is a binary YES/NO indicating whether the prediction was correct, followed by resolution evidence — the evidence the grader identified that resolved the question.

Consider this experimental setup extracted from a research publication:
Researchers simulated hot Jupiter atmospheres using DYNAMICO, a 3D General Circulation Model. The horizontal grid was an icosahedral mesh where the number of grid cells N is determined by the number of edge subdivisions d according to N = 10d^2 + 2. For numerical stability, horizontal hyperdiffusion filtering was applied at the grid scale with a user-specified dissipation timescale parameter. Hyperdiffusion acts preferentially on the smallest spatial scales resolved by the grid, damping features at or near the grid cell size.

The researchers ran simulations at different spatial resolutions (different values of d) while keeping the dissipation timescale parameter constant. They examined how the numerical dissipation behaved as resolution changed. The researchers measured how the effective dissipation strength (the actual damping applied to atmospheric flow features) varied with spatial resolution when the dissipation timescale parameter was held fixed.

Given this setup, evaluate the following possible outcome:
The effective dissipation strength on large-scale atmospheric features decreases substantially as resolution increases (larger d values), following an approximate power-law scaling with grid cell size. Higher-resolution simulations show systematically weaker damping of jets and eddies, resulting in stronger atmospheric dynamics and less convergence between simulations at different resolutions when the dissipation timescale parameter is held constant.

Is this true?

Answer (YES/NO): YES